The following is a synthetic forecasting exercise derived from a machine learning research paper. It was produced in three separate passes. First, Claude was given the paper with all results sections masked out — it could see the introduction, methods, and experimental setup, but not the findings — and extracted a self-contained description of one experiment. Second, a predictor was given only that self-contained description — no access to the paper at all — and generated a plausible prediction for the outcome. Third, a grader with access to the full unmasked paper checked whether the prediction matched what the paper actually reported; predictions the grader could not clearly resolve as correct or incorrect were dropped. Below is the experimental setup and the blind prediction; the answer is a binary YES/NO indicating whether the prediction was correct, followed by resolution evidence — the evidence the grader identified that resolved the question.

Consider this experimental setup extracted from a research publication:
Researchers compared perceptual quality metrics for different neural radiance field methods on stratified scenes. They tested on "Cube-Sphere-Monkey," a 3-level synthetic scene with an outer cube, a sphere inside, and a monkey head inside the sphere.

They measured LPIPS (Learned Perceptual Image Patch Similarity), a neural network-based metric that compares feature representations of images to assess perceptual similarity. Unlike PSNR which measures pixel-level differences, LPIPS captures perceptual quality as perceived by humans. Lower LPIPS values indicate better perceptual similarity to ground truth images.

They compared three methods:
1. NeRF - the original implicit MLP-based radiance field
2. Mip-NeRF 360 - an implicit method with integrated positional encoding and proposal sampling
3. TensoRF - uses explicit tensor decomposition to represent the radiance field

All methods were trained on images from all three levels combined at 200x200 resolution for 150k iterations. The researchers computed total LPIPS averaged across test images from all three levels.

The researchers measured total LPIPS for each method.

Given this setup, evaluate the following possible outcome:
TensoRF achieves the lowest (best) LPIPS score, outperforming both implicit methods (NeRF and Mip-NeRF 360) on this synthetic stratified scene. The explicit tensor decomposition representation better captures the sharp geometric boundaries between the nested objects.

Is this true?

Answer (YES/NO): NO